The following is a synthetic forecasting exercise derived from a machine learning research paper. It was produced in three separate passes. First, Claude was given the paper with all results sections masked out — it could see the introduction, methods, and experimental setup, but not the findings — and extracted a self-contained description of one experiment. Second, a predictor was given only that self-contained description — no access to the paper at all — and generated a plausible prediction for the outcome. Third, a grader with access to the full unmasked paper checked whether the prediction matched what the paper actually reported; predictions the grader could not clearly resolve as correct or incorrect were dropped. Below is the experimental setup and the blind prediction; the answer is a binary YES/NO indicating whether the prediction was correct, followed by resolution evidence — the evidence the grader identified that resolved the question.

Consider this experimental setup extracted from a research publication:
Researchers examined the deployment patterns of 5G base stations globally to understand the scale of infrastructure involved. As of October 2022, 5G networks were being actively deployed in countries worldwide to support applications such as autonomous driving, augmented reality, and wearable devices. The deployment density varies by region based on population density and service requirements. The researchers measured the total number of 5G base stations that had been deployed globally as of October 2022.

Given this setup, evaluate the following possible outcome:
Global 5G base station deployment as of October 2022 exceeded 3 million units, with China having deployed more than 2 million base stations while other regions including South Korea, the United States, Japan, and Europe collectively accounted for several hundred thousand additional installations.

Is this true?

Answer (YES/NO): NO